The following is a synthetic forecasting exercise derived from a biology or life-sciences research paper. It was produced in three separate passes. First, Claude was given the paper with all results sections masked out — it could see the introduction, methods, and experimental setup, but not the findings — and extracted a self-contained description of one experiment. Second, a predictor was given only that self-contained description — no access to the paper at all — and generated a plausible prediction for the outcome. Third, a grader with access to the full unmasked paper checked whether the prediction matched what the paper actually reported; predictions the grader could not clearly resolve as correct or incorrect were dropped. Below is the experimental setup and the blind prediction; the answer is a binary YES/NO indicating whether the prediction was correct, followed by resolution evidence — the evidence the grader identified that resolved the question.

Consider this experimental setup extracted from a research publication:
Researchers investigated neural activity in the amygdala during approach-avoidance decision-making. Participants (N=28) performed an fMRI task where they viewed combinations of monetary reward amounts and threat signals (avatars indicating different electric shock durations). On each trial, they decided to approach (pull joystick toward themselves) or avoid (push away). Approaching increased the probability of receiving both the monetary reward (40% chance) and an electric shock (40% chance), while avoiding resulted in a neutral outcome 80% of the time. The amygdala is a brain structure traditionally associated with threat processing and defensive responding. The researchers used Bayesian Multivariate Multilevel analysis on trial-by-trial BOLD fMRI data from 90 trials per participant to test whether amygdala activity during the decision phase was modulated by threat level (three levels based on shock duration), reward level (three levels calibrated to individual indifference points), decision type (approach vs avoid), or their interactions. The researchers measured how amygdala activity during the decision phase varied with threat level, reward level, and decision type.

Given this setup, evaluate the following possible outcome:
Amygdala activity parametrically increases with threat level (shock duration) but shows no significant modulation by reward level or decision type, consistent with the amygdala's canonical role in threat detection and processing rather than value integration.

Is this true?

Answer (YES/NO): NO